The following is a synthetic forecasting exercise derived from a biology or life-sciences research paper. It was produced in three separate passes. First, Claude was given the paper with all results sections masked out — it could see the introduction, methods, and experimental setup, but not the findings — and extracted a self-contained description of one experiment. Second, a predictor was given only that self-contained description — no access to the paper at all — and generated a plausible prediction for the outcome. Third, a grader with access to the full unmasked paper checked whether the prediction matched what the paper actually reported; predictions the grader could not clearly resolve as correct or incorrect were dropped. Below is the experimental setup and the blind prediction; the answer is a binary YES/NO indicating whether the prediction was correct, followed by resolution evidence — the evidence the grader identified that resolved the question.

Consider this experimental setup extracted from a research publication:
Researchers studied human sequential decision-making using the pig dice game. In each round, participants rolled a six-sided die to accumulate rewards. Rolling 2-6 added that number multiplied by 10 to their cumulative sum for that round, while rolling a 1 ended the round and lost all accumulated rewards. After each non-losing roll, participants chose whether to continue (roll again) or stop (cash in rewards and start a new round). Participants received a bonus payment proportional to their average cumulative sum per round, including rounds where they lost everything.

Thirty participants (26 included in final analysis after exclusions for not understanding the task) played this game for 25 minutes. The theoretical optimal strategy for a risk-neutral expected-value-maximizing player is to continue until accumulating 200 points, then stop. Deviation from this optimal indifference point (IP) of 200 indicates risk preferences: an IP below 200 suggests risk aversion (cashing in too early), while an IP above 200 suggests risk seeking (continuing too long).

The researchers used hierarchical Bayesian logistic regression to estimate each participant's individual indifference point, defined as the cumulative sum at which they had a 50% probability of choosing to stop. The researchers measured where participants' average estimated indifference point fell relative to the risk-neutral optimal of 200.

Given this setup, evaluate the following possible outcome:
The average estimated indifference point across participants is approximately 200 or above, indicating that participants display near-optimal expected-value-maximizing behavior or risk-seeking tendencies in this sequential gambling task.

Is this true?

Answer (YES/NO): NO